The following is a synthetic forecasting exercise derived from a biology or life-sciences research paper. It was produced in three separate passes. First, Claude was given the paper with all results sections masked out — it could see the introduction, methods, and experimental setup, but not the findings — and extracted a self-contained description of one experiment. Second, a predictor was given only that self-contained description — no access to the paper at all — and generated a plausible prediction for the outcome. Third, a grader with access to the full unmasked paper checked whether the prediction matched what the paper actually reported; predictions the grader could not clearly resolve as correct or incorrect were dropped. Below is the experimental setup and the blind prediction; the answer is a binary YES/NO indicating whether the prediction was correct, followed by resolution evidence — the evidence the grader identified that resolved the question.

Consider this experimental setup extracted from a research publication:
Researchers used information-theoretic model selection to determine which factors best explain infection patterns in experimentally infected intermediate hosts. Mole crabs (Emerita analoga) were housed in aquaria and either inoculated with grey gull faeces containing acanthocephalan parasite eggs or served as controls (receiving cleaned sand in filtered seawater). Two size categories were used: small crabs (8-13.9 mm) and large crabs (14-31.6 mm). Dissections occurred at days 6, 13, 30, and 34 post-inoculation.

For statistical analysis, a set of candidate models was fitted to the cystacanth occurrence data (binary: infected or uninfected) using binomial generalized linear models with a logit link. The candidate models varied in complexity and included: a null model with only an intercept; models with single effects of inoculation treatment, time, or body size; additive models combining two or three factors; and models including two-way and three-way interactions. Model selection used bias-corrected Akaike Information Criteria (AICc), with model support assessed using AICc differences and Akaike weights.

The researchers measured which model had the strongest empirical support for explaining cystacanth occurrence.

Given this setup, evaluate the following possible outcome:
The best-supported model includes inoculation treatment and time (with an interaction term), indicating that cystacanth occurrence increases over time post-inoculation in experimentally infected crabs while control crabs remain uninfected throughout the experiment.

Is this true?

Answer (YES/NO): NO